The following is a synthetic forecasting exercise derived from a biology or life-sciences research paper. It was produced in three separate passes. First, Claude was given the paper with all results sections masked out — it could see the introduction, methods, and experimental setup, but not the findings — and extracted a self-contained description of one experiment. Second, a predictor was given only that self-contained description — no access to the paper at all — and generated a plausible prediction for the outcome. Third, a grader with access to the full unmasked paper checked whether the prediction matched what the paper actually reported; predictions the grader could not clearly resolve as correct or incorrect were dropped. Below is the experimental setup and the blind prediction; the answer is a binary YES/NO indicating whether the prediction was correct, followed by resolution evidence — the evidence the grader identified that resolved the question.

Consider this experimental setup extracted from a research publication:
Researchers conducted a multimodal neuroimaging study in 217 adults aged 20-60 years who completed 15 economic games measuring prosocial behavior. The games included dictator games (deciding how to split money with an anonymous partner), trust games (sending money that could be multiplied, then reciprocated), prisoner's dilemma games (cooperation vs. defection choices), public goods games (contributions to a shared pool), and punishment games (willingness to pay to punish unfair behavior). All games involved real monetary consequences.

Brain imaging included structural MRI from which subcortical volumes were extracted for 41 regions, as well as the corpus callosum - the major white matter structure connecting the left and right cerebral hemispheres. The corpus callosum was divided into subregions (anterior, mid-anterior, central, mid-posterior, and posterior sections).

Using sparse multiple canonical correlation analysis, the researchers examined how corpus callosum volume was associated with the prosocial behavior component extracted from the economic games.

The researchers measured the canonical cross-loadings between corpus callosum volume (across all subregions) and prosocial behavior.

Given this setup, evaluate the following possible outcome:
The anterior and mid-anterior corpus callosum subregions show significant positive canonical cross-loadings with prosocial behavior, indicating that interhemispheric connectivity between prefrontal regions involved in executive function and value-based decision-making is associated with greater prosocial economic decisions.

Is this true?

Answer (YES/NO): YES